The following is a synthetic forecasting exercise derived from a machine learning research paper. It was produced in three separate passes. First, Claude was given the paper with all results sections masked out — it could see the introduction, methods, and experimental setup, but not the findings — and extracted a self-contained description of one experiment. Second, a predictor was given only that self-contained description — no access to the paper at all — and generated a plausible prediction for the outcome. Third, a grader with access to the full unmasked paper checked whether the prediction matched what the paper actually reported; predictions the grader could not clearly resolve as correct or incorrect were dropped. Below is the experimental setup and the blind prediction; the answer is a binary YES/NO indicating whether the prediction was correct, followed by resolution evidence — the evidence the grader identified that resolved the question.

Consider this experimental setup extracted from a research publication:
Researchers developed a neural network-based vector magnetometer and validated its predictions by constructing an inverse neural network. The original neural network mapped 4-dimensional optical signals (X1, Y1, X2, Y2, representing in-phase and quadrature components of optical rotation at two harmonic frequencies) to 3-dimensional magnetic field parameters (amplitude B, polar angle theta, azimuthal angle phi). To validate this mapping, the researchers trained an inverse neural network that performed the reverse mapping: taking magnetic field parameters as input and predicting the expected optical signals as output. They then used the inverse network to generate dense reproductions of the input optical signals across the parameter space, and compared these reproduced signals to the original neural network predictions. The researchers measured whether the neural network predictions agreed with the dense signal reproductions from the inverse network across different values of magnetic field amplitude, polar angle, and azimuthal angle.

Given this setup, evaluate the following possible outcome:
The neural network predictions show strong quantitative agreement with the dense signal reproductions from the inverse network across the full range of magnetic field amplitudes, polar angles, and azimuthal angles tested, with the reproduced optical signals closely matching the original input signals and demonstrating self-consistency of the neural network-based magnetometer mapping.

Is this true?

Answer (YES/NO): YES